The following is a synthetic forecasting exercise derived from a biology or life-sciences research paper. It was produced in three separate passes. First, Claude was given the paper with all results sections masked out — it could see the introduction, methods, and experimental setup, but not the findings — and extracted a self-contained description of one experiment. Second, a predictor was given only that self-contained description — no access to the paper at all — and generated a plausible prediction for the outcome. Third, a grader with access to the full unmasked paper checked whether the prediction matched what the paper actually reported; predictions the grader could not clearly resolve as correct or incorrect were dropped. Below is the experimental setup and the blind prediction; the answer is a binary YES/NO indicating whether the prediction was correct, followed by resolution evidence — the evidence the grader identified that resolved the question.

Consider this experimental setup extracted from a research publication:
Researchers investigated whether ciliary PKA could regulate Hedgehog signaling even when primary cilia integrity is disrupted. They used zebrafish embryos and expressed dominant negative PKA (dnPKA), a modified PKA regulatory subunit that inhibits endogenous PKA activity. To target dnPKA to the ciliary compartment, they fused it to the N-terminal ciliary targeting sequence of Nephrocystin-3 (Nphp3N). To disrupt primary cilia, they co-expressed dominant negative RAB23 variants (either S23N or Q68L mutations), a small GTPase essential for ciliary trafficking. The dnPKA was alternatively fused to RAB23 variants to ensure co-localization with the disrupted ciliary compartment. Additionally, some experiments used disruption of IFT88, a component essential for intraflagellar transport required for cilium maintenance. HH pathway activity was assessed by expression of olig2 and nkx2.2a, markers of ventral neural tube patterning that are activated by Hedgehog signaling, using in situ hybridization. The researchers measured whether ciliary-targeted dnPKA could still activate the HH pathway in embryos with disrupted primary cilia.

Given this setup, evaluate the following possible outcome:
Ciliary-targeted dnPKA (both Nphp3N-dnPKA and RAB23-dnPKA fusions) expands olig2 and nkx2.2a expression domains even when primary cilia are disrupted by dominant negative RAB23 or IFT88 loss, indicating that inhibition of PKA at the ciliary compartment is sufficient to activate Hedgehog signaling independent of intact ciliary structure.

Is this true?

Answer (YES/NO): NO